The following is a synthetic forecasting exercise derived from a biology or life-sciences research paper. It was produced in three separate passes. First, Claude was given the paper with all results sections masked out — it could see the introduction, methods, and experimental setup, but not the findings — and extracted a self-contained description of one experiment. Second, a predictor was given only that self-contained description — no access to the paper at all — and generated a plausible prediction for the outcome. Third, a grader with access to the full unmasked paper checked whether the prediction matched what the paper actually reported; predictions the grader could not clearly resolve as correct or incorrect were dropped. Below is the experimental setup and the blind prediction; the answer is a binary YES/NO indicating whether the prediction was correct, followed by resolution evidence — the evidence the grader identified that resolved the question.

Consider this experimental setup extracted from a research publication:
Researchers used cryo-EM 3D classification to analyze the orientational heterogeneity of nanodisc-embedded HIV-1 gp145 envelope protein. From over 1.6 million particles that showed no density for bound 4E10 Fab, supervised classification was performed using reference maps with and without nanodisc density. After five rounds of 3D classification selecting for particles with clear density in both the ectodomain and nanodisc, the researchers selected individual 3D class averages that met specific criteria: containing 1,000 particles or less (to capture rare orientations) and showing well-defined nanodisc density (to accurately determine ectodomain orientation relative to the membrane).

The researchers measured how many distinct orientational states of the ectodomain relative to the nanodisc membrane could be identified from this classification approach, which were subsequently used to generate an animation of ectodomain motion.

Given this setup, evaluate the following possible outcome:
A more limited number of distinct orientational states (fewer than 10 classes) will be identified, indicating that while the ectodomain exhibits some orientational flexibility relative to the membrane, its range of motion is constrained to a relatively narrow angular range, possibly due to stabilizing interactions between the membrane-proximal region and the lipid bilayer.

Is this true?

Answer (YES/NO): NO